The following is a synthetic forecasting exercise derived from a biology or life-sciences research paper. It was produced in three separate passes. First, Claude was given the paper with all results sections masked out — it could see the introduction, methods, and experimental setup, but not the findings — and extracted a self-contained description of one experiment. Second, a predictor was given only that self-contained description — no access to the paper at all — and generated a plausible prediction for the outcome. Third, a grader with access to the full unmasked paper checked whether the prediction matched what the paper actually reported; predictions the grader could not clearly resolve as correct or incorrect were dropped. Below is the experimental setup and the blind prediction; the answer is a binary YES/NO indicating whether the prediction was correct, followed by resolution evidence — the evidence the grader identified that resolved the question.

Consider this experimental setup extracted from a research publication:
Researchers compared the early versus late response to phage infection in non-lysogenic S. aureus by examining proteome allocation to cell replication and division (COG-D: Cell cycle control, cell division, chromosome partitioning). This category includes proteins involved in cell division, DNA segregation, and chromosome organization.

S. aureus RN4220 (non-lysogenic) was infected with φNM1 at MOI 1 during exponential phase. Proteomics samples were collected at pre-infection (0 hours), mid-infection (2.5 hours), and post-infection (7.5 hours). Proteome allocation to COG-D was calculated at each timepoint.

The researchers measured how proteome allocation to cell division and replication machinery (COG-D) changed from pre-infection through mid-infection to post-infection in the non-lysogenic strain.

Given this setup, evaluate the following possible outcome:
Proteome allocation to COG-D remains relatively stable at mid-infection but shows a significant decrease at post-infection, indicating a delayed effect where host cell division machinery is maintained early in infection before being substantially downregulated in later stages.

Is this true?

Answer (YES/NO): NO